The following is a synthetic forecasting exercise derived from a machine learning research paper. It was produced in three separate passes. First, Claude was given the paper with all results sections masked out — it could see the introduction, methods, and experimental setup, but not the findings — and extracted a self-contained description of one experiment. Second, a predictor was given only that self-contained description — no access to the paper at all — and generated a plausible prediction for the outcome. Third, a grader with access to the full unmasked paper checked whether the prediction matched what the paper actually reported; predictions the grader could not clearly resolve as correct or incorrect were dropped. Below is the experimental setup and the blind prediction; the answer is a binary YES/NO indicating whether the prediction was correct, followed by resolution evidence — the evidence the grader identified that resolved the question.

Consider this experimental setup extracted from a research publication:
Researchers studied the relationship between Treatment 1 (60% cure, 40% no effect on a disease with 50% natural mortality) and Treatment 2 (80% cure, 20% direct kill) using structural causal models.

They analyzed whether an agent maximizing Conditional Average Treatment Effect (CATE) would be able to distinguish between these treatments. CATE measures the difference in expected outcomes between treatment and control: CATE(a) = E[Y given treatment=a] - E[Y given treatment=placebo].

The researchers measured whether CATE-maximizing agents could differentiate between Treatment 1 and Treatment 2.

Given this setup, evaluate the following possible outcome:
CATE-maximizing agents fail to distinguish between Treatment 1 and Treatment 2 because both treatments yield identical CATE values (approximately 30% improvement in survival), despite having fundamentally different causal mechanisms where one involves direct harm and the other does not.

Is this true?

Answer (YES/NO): YES